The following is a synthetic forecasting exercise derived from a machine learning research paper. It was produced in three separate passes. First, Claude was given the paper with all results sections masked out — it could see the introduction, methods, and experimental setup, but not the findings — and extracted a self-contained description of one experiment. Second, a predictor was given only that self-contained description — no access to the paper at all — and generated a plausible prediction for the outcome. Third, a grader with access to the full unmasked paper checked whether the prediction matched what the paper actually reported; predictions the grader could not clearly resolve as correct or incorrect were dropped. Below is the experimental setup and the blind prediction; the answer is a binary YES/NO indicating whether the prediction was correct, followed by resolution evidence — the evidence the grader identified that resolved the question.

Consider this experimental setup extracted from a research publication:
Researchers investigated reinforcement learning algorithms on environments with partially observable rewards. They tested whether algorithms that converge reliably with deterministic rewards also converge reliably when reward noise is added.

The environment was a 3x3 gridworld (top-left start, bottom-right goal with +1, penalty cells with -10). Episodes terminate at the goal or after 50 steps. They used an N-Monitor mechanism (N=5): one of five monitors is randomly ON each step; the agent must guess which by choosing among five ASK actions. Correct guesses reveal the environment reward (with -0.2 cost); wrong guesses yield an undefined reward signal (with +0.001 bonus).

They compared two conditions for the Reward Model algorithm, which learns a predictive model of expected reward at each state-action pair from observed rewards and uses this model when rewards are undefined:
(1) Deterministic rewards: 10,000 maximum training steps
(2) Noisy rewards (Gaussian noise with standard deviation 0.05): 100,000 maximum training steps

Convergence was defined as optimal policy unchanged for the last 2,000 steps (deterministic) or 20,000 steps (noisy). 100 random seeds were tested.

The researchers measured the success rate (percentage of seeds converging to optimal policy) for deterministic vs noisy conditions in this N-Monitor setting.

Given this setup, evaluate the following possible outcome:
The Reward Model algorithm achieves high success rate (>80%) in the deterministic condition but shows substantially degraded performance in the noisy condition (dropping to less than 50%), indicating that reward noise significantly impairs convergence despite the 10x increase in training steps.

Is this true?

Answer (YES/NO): NO